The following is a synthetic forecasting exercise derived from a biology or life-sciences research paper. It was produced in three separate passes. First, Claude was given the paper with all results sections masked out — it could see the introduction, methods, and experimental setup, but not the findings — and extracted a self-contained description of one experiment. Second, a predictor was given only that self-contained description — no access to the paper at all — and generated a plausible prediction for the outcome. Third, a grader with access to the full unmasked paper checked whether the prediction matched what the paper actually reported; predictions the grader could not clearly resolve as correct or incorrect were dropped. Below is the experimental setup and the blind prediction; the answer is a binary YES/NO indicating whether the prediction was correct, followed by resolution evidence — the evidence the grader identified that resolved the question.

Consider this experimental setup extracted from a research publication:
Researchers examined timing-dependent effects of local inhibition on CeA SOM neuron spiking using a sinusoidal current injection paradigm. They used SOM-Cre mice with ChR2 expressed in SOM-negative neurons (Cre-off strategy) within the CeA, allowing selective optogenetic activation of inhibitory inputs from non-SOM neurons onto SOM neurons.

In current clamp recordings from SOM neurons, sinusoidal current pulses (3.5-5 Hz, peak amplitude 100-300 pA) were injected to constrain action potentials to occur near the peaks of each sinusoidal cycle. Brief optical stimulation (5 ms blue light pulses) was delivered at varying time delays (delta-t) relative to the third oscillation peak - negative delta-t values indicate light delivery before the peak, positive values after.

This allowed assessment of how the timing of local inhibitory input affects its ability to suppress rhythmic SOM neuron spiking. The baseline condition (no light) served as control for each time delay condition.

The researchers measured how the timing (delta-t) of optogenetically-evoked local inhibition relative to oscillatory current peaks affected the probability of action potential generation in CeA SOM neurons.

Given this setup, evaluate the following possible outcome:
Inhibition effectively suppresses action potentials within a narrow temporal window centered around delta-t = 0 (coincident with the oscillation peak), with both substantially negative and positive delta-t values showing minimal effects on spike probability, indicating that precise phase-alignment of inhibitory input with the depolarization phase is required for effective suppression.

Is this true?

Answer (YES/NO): YES